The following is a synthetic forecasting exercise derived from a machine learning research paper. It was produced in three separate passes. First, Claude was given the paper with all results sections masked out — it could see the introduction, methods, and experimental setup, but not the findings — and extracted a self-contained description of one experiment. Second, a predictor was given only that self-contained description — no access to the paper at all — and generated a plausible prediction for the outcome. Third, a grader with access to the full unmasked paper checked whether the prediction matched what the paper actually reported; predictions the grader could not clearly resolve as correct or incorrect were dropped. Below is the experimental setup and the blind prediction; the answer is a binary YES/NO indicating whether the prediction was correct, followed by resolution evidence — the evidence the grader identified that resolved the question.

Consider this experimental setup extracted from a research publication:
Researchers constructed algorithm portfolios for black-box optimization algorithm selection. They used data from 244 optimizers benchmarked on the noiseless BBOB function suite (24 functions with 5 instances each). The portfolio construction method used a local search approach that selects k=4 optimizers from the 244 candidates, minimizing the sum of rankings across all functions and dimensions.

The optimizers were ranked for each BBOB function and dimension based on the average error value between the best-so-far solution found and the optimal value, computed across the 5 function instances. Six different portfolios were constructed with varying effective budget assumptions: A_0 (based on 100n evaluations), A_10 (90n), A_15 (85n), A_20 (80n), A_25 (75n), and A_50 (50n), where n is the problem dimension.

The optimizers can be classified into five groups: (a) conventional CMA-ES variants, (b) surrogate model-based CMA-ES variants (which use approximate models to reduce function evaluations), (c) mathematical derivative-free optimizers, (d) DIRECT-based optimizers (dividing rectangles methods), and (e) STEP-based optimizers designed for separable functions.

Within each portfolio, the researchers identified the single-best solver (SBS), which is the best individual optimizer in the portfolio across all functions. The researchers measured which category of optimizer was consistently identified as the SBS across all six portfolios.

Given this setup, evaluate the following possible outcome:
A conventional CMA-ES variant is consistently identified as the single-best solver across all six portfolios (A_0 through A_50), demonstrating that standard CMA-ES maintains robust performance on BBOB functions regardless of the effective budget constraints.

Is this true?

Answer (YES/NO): NO